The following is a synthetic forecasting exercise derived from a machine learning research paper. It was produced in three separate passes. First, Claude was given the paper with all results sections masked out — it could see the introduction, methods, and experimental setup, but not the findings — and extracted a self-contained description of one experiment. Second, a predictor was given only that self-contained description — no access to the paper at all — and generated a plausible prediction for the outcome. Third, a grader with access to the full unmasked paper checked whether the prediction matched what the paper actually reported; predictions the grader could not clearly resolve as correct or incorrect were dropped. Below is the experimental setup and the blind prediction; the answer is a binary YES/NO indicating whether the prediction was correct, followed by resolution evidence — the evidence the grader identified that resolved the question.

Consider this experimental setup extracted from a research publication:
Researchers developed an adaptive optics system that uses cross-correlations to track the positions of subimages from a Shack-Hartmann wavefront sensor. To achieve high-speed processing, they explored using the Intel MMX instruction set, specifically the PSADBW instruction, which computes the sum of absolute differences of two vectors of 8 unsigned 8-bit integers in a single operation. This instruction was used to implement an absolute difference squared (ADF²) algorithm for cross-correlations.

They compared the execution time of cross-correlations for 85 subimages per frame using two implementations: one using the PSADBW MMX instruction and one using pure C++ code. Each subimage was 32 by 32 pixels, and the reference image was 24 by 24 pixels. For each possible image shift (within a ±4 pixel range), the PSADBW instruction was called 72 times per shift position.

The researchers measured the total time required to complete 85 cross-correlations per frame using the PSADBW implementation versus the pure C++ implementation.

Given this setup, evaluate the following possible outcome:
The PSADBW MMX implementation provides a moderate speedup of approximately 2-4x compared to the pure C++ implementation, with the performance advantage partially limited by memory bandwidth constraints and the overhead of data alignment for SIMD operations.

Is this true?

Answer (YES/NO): NO